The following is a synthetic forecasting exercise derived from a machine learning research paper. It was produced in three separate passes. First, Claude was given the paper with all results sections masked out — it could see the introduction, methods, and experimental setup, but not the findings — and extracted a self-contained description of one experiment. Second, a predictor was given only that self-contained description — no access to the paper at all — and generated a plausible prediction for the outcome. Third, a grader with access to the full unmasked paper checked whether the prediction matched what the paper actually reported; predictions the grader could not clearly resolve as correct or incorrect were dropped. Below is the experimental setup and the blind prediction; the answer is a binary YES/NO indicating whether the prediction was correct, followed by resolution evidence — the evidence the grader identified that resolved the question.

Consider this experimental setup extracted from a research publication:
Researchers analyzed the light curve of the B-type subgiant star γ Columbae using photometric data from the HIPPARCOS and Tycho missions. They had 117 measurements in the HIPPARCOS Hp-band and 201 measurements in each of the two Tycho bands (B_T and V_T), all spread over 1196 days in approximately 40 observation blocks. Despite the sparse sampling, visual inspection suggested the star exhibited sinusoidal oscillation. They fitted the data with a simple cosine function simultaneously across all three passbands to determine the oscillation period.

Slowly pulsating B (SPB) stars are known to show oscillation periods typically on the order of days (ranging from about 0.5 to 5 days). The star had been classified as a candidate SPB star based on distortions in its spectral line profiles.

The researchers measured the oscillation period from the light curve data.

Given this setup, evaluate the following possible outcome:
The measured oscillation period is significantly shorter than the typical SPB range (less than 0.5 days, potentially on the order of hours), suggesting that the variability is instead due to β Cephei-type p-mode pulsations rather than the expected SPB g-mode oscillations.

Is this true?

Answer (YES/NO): NO